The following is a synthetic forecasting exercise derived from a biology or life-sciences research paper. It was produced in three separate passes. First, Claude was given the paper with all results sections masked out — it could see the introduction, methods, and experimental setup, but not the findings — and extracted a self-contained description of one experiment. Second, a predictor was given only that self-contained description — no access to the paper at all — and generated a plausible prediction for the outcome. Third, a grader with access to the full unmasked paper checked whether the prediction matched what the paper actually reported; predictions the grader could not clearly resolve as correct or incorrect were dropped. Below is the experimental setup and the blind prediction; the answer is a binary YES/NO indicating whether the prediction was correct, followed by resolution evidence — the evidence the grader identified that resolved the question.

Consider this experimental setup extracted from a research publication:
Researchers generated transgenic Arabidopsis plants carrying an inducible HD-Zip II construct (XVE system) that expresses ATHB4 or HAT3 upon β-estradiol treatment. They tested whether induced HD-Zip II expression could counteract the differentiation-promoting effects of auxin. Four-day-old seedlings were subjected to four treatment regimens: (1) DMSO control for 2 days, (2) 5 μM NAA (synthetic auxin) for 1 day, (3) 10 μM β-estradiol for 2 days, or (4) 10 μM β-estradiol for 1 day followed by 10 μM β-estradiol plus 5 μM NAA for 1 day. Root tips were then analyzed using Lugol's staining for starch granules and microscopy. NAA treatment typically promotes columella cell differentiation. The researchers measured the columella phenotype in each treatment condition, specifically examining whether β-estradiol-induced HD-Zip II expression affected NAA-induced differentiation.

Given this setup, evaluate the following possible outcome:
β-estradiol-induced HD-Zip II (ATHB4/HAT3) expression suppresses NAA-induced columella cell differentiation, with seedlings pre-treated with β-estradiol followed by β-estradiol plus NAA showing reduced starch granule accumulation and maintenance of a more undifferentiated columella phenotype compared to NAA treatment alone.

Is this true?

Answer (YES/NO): YES